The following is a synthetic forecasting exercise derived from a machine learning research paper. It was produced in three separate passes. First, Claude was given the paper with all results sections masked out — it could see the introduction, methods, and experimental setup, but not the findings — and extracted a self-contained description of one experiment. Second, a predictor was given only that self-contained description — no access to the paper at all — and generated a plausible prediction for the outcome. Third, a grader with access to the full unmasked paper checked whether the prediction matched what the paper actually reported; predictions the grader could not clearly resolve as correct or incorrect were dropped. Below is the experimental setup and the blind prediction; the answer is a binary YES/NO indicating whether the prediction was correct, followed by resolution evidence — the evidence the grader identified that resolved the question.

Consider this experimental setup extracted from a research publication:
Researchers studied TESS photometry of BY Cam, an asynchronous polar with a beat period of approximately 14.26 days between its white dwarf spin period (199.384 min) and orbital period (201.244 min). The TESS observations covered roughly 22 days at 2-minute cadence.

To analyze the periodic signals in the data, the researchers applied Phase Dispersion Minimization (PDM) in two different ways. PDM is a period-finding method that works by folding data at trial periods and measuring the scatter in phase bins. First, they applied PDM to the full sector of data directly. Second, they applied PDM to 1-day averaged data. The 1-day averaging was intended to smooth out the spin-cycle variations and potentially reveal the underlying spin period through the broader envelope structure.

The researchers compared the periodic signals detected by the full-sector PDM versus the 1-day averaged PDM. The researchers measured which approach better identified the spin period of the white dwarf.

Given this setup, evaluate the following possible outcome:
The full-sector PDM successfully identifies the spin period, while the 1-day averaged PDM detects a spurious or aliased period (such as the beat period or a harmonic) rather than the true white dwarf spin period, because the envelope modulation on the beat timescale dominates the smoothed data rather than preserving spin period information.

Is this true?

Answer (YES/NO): NO